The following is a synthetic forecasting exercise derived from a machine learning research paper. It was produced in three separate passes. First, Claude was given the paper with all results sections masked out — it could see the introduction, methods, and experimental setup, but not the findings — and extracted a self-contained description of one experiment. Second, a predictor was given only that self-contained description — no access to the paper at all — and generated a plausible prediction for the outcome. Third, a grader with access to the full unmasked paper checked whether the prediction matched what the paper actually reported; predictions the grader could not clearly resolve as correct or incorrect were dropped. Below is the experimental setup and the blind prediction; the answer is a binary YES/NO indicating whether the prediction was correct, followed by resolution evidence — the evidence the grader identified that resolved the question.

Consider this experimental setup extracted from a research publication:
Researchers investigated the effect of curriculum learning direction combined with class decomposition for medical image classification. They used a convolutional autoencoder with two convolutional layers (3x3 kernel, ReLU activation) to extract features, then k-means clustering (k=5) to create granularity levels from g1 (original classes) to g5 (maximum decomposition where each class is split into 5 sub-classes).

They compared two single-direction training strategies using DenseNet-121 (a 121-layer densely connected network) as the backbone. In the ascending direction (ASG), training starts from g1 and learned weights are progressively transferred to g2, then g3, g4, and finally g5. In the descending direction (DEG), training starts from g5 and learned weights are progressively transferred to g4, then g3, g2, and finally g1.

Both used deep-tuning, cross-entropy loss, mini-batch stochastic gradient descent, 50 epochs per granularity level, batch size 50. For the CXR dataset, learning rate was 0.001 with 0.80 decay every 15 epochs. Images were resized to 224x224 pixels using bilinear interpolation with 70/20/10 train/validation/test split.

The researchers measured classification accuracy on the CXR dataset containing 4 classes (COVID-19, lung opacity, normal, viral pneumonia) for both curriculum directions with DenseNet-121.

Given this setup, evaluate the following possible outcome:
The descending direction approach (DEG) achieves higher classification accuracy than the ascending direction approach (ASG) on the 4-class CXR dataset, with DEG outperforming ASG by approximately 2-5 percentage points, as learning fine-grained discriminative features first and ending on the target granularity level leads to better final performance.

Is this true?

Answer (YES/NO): YES